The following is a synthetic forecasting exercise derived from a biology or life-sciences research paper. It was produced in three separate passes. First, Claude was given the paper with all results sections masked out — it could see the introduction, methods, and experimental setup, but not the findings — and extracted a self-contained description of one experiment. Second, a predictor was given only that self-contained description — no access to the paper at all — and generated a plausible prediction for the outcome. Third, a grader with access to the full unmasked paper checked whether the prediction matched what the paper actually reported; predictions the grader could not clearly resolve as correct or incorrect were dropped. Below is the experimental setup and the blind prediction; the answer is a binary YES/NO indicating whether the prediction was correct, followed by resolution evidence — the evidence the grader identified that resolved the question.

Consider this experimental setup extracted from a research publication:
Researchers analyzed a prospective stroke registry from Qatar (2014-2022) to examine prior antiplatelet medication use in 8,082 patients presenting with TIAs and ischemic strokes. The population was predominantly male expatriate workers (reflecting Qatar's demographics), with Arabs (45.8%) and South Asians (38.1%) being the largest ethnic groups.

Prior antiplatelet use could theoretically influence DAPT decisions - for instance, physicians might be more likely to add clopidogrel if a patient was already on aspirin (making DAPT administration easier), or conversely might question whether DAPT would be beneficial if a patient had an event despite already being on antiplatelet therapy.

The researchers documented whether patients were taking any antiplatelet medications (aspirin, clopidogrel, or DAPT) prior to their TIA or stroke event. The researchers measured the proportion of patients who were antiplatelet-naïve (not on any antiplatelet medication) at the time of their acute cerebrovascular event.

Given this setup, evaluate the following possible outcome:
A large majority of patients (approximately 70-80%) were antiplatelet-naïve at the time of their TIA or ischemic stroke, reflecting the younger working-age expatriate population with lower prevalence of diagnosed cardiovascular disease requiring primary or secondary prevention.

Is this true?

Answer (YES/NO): YES